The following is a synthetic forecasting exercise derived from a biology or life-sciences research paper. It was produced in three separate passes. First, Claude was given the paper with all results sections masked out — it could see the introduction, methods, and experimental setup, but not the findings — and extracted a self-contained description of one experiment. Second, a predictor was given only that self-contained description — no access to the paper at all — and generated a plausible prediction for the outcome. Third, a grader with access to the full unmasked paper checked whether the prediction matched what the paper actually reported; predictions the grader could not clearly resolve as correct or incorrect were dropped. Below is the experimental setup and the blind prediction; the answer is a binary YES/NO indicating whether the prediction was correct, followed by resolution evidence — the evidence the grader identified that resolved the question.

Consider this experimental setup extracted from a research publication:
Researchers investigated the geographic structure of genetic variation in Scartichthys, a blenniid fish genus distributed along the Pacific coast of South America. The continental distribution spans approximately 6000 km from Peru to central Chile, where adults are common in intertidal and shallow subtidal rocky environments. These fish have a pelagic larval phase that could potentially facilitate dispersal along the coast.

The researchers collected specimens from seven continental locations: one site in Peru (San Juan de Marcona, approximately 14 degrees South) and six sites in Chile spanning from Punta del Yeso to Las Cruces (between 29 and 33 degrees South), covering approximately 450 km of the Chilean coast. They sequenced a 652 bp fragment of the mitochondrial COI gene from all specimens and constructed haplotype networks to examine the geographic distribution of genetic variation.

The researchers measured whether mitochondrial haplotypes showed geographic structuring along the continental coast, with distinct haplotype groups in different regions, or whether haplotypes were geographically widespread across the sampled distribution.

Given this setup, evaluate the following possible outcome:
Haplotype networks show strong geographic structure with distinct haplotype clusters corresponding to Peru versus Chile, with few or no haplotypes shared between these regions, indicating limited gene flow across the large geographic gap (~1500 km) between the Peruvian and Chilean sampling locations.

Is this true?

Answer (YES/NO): NO